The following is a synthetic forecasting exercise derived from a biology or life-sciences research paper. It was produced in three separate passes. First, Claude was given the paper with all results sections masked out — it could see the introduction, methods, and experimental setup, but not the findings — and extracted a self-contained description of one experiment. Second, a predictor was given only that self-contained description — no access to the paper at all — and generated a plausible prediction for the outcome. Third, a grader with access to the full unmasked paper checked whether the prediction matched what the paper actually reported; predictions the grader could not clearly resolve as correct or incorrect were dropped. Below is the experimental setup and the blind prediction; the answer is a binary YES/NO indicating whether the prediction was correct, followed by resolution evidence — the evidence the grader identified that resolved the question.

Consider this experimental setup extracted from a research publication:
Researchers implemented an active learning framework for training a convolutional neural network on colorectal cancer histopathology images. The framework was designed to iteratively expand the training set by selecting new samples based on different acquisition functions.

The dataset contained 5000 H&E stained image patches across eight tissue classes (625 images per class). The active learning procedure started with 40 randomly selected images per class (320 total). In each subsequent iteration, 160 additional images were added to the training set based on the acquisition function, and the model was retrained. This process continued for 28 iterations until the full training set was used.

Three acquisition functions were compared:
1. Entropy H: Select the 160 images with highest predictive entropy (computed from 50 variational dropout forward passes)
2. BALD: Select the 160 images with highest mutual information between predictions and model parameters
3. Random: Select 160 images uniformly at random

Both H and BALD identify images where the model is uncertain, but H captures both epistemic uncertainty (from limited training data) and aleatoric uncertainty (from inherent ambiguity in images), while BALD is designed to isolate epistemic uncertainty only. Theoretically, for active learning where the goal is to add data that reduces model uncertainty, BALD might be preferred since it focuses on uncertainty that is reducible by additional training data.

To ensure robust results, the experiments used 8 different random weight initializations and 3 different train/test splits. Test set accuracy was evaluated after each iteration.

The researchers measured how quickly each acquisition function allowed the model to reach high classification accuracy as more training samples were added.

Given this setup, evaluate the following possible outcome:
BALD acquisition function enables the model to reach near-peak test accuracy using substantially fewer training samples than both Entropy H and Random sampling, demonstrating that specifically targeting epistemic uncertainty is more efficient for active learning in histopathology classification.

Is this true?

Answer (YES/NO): NO